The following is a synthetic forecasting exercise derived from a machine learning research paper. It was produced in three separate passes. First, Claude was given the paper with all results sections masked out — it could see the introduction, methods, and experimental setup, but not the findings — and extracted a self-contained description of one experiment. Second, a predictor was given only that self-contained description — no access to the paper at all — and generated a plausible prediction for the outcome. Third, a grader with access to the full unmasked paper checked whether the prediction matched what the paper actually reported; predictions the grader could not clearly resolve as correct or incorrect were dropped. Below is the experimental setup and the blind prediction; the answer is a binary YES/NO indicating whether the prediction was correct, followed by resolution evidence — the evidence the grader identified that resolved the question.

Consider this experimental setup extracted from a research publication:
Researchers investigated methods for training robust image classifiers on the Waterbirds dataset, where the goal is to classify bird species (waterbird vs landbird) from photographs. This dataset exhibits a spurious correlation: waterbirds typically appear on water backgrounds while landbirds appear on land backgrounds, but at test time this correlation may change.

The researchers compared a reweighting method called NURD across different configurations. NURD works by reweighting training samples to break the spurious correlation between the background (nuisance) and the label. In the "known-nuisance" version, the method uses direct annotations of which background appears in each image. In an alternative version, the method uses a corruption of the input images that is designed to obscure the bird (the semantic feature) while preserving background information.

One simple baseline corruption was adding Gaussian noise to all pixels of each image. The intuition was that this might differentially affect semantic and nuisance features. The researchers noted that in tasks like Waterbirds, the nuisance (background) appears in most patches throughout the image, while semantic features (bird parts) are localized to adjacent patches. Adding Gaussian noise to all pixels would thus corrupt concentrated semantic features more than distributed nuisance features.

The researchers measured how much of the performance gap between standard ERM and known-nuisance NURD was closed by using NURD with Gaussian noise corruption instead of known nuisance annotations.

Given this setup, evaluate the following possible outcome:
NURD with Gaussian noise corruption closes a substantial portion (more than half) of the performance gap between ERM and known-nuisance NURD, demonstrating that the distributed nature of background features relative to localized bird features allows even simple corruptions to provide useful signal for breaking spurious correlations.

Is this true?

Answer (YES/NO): YES